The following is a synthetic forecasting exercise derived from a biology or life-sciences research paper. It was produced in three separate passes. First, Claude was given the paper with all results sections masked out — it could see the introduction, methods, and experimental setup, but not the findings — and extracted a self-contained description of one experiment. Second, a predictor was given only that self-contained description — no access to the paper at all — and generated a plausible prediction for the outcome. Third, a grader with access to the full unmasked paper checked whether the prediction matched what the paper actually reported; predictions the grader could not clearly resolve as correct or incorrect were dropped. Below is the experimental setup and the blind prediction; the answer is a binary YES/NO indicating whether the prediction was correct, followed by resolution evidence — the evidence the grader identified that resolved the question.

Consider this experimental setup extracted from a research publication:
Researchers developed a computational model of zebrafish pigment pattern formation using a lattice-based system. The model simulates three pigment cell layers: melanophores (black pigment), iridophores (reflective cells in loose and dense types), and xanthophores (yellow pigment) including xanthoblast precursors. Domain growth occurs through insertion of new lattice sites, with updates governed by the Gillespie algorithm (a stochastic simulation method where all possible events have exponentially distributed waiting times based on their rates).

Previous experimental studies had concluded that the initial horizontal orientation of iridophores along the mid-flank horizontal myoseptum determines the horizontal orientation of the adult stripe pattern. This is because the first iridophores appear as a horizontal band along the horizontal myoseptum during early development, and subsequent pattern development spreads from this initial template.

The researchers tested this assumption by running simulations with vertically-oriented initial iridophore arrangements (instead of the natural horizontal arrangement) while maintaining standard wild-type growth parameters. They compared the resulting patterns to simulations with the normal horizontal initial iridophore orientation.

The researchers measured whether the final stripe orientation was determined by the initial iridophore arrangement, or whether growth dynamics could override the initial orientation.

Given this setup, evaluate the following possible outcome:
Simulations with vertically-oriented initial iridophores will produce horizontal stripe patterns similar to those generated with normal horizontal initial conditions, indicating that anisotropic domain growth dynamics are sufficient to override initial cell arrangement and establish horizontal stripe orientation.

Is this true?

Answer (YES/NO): YES